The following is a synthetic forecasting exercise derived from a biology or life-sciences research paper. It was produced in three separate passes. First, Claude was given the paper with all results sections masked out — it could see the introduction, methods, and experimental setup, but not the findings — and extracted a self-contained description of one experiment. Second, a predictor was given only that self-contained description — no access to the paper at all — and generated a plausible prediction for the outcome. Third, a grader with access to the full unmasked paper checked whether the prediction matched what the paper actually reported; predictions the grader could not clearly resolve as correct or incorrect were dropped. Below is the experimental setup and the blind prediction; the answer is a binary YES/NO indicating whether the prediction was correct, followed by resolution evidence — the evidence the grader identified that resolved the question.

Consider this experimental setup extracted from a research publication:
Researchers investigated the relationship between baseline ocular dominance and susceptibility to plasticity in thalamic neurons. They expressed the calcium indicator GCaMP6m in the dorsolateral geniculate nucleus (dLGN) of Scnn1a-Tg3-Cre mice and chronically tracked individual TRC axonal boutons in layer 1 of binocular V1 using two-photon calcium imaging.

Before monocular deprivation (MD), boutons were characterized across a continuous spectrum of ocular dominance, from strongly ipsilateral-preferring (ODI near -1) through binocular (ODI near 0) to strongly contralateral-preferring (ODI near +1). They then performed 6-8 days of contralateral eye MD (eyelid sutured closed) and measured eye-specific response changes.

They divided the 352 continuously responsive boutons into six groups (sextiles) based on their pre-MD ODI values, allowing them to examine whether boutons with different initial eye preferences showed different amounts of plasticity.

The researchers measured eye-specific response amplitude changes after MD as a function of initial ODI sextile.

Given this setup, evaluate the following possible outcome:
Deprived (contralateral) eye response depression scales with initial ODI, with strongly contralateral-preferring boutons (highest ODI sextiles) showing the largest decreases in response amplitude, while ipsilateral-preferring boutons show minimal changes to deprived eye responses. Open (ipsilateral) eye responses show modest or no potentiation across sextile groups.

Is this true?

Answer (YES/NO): NO